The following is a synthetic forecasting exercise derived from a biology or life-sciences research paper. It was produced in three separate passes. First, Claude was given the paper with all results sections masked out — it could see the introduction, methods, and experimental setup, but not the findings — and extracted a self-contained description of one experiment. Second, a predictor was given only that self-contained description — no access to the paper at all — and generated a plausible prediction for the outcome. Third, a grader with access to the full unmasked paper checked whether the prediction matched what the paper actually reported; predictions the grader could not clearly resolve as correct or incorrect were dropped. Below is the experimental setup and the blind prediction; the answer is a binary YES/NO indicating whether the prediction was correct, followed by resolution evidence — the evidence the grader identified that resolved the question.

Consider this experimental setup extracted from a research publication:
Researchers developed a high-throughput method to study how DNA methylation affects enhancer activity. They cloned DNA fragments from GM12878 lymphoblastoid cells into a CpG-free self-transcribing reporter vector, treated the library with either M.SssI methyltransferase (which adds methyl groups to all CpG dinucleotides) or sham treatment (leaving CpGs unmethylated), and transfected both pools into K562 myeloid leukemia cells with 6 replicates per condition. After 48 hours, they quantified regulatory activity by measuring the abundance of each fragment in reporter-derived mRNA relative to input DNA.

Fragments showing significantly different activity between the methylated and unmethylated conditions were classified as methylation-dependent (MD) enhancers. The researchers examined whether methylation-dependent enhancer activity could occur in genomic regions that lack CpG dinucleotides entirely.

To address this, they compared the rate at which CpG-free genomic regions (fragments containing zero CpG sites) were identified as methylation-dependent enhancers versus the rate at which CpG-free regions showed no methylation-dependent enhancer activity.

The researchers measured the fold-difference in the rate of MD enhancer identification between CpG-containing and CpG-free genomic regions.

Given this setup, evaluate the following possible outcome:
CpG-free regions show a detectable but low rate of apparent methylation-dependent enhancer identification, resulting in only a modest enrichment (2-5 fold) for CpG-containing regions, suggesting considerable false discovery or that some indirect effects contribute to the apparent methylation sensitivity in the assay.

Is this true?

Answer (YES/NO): NO